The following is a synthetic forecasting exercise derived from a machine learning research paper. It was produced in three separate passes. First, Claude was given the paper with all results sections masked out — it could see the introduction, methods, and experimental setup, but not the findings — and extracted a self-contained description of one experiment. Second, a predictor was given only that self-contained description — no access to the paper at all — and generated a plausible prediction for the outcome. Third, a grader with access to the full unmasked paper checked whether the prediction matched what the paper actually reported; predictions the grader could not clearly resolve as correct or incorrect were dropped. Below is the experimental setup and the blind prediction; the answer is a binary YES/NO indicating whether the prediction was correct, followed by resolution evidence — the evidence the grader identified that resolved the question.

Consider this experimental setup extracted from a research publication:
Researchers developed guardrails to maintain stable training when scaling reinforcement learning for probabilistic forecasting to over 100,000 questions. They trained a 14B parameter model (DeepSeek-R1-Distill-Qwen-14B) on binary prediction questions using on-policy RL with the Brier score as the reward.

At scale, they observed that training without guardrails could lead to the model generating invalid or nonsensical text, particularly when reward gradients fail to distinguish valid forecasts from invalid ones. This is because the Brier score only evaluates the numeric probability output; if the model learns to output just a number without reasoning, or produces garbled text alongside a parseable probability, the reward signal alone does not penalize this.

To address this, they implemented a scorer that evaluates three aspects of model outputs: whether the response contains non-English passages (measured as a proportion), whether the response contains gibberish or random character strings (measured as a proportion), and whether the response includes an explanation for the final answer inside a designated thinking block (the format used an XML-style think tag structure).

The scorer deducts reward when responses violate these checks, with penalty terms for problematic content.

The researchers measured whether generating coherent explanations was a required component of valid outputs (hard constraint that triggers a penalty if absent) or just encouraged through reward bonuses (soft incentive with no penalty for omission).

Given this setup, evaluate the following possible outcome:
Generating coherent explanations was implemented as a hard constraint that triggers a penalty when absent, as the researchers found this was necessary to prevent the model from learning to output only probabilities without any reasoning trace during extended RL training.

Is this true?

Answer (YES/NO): YES